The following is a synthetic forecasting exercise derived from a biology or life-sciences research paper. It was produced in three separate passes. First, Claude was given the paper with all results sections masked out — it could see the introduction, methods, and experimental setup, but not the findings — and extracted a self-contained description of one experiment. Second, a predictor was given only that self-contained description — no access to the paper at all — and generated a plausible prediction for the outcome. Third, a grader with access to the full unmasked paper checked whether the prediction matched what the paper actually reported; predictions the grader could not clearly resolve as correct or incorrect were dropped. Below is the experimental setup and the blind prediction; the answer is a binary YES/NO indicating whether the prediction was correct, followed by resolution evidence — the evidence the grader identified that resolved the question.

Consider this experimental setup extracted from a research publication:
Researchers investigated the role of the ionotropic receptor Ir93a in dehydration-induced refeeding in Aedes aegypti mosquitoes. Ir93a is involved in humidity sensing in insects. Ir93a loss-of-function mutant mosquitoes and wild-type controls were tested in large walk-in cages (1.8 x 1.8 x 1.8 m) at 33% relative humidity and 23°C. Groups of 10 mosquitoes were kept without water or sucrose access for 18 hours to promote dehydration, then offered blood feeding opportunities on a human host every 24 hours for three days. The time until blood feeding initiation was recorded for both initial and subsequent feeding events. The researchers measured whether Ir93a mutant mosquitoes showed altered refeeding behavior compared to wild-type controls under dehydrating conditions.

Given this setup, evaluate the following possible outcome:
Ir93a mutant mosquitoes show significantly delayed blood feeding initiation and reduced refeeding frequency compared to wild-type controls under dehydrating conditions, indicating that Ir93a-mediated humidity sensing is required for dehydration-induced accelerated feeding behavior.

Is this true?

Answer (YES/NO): NO